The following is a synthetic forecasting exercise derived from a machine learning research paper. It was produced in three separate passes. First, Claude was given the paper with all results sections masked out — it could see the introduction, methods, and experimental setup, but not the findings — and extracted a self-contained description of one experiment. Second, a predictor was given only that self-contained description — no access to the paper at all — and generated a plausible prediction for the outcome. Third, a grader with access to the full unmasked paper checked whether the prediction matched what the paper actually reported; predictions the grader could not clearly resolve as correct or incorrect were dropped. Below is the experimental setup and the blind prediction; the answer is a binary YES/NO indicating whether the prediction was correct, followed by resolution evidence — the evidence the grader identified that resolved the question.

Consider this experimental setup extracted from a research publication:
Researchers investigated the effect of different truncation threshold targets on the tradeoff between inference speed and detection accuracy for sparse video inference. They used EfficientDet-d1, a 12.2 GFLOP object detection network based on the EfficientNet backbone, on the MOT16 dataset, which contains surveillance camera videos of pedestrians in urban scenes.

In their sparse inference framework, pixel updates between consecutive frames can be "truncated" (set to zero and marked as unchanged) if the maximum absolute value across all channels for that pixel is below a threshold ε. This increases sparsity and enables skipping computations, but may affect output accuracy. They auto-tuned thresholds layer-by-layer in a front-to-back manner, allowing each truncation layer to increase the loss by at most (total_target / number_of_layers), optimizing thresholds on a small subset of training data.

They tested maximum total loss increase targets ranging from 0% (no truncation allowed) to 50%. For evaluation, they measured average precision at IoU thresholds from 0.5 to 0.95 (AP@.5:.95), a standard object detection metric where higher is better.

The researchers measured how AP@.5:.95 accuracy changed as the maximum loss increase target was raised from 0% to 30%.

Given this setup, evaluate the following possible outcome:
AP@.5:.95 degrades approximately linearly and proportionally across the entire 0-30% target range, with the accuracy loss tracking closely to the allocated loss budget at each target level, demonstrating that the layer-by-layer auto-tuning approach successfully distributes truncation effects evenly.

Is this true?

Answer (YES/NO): NO